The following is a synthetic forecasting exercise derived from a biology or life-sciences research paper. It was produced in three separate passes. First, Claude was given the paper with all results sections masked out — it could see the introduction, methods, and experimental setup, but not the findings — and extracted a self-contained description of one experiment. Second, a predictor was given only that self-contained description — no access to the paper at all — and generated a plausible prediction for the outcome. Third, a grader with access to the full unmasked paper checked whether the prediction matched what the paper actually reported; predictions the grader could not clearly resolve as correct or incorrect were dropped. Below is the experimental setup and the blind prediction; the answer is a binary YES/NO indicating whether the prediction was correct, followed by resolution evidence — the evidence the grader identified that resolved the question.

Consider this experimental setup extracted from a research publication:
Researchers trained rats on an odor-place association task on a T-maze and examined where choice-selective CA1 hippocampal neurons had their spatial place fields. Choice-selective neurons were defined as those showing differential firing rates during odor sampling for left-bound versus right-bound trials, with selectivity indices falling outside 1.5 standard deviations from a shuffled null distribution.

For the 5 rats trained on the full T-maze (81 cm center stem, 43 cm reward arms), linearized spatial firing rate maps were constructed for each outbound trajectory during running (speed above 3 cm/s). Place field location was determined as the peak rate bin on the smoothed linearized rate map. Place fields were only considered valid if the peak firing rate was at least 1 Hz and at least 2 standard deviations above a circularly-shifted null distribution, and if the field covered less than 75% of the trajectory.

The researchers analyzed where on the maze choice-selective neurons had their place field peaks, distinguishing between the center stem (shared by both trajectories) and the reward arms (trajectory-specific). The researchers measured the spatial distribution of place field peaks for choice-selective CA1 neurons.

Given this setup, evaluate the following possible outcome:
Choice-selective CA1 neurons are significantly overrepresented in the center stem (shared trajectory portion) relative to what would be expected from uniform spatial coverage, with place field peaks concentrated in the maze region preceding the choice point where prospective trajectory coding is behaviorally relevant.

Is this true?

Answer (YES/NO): NO